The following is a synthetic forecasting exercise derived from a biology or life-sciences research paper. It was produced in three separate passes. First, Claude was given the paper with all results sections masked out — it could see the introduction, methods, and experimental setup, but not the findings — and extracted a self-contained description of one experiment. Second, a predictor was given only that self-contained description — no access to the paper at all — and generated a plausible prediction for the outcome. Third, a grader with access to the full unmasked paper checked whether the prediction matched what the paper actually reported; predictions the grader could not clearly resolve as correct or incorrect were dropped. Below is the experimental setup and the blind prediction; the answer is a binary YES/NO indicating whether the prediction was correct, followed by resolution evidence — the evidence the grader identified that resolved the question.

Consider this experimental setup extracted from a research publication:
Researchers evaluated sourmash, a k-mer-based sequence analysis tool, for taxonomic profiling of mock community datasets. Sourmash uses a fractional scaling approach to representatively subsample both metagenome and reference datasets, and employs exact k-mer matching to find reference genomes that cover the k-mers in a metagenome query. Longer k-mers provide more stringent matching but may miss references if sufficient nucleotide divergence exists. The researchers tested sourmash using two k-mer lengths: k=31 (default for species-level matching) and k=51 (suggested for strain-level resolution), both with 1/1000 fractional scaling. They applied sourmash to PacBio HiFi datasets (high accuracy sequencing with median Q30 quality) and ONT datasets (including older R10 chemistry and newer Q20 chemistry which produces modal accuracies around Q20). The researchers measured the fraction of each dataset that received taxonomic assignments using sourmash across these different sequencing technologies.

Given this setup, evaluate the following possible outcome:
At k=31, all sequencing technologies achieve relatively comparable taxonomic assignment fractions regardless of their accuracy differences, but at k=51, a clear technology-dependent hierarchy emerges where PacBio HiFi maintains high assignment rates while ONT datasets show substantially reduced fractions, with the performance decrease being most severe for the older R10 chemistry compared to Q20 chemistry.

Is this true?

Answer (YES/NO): NO